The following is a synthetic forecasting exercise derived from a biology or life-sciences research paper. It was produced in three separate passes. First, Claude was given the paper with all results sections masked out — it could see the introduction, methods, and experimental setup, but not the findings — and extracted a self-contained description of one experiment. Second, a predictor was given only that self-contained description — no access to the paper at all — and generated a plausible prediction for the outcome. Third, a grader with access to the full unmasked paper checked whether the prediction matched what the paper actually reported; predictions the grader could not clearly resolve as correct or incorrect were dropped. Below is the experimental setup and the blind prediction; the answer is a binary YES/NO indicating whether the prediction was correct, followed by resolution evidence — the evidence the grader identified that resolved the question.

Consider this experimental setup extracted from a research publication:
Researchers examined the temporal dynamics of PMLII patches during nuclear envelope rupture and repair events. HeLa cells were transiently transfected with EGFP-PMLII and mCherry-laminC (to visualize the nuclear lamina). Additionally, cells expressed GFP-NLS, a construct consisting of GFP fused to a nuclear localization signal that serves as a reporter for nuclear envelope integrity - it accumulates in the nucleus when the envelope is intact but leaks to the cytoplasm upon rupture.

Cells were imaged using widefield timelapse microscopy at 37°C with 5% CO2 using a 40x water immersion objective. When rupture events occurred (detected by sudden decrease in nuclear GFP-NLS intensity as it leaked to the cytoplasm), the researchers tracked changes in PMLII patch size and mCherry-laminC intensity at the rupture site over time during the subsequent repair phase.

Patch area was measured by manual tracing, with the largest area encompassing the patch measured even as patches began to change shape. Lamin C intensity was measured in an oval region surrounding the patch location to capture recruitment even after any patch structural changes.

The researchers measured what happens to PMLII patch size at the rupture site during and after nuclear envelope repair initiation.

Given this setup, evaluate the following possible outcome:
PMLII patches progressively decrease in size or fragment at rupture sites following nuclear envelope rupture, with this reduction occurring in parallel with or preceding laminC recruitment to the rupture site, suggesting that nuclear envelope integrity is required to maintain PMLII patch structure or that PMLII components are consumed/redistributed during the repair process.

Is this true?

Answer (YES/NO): NO